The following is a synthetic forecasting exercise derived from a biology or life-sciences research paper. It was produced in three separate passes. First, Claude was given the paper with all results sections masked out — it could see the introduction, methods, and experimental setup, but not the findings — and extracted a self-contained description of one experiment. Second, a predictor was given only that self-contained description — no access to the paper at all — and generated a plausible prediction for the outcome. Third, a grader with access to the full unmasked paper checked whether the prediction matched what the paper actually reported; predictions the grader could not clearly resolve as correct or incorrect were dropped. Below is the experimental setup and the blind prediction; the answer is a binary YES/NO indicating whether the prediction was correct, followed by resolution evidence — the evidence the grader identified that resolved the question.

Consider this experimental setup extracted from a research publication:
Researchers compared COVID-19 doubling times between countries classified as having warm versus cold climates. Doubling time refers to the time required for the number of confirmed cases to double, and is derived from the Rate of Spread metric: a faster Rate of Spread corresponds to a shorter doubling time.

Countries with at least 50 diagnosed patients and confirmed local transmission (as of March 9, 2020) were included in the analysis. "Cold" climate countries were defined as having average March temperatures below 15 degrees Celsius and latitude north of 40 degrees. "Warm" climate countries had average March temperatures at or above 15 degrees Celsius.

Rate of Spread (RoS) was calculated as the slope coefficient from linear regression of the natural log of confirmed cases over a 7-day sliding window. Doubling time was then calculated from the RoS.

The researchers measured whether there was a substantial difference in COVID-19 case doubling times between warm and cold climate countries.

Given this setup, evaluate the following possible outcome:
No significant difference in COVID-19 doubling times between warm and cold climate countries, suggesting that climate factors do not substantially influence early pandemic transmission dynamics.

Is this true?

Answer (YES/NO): NO